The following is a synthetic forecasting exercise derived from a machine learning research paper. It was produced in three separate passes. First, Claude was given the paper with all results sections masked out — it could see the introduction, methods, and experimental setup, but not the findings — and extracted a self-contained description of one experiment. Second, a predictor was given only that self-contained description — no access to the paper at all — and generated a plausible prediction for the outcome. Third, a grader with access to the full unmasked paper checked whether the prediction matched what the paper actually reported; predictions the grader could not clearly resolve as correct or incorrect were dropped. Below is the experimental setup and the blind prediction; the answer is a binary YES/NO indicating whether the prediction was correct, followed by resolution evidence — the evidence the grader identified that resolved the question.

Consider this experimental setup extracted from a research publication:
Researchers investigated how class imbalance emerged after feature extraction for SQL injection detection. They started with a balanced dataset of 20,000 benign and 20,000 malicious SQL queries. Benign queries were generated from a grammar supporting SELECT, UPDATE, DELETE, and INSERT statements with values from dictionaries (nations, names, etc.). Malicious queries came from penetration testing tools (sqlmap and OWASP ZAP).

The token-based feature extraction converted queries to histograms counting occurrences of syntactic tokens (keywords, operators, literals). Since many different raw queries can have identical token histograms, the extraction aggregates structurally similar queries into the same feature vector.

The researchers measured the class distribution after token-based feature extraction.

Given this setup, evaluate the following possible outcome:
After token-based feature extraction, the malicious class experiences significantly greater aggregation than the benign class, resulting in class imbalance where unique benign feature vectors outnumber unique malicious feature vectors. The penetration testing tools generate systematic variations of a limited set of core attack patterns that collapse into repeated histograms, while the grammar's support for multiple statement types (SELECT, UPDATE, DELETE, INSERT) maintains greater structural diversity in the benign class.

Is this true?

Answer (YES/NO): NO